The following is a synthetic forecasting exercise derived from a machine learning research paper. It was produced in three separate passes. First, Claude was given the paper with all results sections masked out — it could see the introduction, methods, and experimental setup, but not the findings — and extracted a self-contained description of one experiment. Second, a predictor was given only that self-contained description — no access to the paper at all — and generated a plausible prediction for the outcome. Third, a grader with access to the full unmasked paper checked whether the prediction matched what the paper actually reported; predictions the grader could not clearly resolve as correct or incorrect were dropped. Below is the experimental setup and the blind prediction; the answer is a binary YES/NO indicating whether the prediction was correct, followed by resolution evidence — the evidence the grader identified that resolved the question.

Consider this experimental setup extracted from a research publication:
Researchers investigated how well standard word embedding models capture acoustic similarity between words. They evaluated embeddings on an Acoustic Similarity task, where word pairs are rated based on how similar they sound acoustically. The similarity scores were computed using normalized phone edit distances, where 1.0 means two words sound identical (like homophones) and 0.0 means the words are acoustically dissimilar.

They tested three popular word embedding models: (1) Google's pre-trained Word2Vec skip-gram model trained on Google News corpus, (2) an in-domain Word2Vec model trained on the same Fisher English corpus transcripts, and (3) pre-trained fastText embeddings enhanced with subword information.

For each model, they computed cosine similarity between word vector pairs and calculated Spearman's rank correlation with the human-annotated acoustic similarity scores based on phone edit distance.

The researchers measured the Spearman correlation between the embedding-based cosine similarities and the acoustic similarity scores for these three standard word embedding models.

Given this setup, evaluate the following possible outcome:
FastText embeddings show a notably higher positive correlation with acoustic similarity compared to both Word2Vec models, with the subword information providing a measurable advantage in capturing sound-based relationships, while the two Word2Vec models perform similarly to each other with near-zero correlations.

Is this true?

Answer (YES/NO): NO